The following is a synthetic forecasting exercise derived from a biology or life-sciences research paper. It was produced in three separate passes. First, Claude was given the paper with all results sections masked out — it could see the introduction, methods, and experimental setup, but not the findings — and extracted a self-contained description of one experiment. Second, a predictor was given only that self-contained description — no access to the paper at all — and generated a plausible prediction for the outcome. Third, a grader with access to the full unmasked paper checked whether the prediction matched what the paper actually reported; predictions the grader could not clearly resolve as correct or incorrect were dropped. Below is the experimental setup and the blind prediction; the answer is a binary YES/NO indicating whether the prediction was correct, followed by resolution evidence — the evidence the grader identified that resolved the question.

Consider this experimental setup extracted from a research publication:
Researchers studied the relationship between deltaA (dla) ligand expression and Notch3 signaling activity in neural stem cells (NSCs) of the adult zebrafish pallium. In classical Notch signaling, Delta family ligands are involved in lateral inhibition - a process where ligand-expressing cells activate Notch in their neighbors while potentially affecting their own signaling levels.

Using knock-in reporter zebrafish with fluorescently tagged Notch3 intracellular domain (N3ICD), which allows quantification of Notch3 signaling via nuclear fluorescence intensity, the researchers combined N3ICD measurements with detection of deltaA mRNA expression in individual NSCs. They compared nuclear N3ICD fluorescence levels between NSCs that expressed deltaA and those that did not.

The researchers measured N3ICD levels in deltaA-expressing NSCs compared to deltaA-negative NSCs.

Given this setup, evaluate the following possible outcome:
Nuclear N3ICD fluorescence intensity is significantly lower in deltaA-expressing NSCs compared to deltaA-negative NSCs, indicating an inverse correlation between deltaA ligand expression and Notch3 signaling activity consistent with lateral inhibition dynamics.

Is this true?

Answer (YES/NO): YES